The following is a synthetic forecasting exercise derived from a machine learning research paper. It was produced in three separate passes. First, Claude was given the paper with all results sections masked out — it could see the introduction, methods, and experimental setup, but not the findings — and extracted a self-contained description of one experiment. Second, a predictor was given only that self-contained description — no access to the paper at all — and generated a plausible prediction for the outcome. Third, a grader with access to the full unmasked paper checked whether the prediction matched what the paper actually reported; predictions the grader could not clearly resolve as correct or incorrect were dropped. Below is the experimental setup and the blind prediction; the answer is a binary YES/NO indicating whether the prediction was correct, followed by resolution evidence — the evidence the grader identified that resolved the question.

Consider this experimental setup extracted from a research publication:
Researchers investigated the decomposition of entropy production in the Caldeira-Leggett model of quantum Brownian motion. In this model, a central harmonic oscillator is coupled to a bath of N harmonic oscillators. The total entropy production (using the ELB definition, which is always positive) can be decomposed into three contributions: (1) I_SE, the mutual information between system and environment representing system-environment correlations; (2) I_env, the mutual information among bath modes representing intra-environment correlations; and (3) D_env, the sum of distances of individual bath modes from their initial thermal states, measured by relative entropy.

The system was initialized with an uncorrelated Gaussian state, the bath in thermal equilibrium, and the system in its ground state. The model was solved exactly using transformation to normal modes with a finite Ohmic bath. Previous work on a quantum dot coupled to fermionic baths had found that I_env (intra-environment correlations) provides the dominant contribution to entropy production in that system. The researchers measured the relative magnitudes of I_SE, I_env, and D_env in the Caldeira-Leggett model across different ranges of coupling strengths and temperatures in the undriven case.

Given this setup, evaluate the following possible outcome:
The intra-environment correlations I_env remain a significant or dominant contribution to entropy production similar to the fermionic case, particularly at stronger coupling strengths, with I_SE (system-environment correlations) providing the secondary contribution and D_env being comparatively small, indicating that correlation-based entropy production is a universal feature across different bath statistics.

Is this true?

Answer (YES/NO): NO